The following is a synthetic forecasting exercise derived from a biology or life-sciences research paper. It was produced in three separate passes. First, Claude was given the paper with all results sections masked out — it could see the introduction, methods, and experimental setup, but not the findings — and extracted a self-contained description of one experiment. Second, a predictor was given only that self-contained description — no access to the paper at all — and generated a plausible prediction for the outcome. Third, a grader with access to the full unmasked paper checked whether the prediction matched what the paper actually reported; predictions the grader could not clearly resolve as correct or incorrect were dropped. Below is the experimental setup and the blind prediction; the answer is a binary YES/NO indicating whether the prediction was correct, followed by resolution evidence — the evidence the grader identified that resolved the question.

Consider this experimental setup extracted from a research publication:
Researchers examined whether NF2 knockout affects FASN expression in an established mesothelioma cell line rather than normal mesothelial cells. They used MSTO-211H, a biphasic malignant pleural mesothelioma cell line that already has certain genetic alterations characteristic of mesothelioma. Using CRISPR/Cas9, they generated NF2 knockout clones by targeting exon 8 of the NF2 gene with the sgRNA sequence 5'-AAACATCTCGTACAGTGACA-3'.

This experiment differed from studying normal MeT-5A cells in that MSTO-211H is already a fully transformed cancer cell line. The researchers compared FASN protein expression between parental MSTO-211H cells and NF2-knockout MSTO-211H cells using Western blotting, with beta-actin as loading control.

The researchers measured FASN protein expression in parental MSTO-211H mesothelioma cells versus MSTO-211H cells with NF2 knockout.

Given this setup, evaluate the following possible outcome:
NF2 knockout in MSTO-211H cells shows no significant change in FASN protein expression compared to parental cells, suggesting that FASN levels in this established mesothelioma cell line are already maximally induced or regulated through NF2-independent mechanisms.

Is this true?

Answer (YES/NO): NO